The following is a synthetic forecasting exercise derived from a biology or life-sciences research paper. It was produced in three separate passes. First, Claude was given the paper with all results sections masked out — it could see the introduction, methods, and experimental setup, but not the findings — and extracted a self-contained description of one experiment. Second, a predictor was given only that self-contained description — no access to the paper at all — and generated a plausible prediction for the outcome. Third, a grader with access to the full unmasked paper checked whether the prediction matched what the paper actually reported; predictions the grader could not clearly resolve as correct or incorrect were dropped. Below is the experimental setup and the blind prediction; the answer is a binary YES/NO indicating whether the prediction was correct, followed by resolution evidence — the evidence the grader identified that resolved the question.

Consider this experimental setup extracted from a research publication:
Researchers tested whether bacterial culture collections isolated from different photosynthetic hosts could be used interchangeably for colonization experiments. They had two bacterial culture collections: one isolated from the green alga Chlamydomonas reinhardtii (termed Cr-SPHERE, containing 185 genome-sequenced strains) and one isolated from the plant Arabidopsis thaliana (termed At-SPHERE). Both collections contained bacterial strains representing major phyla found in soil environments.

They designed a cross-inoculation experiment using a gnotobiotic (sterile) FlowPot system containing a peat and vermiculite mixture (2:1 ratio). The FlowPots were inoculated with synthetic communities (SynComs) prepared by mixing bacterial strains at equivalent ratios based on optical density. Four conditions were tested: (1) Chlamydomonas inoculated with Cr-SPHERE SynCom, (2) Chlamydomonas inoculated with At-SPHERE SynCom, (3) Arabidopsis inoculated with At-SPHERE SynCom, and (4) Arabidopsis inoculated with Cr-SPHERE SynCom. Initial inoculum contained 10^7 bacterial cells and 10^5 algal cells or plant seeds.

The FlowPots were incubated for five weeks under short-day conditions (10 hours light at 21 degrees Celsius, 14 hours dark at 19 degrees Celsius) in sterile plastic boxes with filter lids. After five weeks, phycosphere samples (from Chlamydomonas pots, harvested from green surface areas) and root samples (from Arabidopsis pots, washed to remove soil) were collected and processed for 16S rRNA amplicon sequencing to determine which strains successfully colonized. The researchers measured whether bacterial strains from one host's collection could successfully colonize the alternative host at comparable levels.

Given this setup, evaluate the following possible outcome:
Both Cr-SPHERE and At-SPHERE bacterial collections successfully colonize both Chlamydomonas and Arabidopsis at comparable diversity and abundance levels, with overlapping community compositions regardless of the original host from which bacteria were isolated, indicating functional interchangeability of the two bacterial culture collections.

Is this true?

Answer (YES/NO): NO